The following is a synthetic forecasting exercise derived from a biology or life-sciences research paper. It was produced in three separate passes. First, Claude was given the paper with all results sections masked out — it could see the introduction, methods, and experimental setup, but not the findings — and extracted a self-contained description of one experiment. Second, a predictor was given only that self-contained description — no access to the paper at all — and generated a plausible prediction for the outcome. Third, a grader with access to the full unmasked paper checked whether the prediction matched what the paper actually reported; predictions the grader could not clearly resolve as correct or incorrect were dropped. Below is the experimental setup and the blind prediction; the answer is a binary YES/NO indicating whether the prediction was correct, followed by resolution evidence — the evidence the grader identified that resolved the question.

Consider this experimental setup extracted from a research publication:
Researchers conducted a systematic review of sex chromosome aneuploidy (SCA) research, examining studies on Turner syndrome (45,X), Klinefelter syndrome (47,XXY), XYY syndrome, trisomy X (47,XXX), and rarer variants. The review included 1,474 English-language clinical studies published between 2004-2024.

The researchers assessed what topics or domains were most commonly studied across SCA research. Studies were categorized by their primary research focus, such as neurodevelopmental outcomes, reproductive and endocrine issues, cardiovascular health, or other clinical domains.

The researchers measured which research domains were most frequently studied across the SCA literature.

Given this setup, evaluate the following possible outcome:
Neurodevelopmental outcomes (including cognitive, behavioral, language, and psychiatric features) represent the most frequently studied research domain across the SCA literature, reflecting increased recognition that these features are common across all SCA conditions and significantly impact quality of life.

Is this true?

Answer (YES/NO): NO